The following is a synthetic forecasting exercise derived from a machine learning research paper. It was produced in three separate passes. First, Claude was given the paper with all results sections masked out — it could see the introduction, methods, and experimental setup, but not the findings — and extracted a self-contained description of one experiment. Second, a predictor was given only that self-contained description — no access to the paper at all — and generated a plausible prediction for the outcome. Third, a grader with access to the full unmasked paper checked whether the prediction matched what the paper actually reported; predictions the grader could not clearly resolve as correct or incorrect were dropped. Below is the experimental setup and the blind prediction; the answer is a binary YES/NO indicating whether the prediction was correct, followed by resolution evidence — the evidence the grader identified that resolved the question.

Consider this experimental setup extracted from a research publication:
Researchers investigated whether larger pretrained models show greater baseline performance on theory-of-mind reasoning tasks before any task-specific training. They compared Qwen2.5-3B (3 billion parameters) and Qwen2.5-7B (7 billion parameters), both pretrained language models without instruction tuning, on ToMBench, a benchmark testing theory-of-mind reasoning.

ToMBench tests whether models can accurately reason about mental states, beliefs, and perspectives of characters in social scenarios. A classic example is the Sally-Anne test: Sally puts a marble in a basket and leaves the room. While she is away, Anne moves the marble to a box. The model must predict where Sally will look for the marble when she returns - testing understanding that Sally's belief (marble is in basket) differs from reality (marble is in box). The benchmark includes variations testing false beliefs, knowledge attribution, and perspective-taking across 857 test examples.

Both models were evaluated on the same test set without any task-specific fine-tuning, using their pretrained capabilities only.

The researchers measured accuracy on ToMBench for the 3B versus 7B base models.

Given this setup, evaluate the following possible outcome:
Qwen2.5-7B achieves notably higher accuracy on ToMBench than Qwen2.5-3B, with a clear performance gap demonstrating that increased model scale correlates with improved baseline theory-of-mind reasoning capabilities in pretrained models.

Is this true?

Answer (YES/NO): NO